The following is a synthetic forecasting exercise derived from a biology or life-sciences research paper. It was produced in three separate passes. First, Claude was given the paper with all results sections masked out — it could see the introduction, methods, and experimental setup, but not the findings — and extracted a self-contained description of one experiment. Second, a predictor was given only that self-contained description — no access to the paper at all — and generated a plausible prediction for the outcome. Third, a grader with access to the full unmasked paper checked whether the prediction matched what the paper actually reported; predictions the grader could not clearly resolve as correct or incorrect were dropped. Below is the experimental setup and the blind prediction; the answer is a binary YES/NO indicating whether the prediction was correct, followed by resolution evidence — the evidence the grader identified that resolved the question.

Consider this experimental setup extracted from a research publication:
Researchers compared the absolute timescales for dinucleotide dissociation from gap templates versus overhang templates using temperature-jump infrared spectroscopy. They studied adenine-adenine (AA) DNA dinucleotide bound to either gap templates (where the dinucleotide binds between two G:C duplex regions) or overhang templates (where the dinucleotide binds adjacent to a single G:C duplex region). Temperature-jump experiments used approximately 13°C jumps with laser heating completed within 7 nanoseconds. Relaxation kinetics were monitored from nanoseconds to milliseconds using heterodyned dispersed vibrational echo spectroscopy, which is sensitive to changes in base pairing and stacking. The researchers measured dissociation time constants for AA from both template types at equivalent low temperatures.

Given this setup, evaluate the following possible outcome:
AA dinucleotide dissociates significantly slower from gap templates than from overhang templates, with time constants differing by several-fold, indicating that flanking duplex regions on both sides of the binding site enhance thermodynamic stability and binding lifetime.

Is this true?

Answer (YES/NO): YES